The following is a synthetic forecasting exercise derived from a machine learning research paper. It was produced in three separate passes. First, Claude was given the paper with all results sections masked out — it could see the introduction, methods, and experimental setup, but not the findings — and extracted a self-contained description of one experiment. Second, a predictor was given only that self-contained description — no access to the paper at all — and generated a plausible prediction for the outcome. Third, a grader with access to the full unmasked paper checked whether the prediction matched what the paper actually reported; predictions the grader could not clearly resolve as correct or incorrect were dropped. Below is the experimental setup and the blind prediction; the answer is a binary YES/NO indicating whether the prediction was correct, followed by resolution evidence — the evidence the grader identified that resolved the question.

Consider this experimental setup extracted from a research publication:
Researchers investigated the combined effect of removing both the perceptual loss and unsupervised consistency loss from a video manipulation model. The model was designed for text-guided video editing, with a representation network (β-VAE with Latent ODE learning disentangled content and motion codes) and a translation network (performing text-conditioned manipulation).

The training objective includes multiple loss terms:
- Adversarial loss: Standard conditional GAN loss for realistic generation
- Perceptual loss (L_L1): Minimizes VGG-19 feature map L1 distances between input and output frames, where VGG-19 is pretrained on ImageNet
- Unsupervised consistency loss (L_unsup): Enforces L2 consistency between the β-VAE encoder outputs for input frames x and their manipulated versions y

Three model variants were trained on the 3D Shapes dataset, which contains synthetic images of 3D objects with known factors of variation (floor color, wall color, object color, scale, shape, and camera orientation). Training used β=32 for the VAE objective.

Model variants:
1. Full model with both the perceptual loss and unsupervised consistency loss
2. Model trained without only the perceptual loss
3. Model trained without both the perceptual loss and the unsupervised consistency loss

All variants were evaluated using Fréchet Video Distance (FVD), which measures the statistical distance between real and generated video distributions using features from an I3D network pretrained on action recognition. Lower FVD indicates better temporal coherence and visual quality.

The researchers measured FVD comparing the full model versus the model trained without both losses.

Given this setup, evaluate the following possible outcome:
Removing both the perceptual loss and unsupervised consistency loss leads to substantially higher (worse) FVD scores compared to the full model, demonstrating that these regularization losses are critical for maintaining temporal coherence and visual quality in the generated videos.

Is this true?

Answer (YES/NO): YES